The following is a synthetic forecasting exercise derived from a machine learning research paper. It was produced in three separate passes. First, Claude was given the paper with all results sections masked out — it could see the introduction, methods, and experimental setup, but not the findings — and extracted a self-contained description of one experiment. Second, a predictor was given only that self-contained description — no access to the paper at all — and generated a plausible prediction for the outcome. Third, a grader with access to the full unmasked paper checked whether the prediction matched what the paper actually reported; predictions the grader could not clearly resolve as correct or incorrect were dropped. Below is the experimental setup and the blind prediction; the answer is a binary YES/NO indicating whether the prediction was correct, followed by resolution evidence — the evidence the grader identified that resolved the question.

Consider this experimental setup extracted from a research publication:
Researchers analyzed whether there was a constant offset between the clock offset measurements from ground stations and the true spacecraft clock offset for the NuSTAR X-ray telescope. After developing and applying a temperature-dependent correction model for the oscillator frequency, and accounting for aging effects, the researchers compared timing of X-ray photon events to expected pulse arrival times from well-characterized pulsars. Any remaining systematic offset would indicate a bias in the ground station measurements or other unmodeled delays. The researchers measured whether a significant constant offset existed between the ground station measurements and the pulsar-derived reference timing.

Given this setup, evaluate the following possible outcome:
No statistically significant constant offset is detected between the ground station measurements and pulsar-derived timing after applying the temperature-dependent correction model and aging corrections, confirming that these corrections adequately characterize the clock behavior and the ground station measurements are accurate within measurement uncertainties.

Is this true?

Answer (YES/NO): NO